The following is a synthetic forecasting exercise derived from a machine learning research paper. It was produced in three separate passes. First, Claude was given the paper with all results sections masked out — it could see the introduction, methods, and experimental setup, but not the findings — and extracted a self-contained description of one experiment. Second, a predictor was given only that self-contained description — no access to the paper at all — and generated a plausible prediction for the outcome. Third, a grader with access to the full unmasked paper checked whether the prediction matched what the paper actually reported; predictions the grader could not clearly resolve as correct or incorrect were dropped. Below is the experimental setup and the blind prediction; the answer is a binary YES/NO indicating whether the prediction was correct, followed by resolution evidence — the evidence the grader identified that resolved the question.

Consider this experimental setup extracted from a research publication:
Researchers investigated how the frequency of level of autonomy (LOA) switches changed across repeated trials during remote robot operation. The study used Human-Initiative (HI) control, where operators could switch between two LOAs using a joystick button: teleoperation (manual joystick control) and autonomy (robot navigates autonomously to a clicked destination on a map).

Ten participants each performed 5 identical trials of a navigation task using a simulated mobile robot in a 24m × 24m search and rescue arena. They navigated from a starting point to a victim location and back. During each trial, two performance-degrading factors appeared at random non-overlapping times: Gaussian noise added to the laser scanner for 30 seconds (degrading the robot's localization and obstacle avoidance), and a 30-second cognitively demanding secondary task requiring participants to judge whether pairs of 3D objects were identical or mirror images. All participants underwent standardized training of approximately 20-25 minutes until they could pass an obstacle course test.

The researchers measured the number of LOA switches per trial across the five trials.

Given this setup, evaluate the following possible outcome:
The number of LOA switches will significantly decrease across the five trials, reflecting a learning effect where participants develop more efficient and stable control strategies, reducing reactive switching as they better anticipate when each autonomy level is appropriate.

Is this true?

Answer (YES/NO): NO